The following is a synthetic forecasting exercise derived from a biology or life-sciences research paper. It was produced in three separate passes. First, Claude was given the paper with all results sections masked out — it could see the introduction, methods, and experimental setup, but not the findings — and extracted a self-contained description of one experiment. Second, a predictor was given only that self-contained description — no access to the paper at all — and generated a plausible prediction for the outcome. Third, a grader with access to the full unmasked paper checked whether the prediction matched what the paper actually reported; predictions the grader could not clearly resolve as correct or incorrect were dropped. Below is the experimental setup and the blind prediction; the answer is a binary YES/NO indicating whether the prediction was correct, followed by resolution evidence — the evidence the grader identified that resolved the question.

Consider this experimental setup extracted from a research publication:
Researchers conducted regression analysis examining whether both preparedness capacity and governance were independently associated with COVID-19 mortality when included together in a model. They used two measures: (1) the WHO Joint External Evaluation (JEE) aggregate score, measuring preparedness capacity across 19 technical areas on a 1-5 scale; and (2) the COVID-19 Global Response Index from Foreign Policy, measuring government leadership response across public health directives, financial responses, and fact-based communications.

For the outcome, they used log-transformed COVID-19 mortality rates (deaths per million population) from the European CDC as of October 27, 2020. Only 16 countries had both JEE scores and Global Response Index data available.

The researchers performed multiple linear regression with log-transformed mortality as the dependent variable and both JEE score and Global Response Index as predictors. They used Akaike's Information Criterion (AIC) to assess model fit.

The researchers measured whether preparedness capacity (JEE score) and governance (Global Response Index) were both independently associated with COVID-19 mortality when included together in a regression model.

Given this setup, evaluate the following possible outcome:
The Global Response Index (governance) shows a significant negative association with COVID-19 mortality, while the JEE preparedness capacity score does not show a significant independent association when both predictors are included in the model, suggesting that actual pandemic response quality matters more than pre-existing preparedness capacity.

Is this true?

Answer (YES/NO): YES